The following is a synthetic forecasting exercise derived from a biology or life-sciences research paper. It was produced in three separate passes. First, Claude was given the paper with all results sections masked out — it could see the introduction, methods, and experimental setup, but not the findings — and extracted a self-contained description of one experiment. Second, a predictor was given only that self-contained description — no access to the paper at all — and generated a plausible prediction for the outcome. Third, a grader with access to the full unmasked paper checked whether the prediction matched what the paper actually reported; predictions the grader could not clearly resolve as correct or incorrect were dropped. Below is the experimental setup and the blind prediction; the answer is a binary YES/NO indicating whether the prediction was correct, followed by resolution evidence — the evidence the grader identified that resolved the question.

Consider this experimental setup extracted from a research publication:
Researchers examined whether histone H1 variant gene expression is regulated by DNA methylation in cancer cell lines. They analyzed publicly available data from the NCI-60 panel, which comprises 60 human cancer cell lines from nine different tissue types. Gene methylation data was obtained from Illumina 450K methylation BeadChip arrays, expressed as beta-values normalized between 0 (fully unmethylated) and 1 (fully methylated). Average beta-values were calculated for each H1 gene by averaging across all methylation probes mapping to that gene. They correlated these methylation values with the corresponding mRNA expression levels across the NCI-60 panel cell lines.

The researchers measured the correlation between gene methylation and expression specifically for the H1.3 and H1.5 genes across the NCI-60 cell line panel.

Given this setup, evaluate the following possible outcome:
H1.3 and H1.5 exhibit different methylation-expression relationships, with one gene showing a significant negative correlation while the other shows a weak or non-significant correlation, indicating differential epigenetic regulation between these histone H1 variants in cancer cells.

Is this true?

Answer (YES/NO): NO